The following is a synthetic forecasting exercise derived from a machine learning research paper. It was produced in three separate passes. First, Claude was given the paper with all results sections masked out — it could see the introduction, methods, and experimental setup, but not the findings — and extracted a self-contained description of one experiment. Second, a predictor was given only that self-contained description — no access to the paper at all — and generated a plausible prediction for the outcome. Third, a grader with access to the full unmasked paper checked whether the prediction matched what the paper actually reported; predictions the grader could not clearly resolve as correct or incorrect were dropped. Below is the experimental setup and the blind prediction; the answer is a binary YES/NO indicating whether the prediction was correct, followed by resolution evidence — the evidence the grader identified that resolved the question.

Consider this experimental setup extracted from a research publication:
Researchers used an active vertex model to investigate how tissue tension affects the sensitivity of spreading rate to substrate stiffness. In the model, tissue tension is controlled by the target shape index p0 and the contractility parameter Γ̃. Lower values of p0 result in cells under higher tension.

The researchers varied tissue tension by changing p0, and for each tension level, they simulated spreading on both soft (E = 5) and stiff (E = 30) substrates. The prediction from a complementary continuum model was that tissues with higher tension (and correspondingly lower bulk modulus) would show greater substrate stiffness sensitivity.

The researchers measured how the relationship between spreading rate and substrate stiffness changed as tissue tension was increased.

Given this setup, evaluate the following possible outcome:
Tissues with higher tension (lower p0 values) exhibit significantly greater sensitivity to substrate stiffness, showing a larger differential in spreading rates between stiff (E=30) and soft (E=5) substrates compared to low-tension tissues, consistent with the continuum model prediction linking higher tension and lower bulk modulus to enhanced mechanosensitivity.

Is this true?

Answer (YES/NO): YES